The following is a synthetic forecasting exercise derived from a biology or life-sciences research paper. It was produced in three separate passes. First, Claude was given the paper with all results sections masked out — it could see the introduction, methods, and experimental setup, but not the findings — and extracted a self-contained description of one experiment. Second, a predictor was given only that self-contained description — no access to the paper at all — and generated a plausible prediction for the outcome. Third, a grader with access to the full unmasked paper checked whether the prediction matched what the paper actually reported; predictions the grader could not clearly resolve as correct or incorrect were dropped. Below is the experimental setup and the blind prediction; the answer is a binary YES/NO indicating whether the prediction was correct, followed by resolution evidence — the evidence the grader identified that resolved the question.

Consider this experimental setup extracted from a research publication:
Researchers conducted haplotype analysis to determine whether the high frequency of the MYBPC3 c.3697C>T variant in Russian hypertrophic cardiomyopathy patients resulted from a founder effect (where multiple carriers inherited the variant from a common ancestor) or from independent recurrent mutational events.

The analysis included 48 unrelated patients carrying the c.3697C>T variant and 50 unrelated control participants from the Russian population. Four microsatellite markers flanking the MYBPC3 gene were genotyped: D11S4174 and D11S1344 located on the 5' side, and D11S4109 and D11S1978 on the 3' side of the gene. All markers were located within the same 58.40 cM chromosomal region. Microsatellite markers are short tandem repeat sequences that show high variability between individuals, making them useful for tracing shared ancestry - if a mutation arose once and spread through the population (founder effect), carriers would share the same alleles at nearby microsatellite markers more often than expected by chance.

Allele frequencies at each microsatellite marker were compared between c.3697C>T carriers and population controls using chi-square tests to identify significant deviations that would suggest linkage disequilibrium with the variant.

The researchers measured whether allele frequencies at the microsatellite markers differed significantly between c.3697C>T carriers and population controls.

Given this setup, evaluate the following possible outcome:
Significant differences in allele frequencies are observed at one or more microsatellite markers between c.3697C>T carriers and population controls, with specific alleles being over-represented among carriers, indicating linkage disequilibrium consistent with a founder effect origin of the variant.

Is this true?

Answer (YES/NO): NO